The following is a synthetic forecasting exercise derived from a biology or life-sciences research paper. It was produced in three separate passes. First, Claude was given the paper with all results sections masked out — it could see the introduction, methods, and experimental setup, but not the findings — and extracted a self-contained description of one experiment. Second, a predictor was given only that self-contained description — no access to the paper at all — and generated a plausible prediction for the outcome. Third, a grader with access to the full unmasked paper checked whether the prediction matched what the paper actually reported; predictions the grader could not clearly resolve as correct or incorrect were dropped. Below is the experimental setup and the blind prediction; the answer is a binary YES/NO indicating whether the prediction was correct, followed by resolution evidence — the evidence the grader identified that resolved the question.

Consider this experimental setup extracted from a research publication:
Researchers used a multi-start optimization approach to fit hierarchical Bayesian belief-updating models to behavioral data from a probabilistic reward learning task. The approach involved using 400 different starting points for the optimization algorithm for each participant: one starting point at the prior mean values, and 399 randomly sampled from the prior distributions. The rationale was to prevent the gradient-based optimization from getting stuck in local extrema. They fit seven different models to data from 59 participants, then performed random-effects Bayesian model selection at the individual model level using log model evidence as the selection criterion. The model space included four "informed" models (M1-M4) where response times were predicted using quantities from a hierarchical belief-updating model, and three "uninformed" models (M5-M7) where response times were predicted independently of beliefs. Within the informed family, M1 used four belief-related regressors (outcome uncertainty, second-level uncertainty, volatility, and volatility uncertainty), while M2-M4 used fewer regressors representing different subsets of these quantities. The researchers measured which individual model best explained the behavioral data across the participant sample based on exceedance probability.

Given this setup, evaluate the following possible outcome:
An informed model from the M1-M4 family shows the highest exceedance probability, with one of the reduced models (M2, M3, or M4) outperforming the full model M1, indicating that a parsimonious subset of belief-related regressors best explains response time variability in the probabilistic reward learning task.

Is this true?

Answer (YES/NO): NO